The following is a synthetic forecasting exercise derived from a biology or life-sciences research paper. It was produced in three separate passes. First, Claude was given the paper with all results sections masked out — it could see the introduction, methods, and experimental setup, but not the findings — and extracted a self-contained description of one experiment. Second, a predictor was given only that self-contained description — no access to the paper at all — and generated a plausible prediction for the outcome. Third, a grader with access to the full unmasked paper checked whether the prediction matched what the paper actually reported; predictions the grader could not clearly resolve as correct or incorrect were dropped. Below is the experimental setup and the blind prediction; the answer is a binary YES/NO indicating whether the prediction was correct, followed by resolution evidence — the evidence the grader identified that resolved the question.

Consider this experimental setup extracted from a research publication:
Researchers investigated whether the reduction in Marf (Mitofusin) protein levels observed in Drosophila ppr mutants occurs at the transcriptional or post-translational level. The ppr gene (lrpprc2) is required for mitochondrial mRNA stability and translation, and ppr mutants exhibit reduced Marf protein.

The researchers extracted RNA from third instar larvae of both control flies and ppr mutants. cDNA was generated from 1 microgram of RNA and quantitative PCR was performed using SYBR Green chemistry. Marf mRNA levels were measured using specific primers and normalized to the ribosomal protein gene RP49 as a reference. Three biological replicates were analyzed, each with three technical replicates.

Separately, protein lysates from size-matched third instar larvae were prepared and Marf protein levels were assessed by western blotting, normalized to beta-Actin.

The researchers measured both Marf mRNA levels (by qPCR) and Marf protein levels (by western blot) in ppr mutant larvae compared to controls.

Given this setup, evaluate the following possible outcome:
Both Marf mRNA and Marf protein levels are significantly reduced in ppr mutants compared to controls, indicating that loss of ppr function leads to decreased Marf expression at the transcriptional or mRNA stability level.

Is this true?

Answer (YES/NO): NO